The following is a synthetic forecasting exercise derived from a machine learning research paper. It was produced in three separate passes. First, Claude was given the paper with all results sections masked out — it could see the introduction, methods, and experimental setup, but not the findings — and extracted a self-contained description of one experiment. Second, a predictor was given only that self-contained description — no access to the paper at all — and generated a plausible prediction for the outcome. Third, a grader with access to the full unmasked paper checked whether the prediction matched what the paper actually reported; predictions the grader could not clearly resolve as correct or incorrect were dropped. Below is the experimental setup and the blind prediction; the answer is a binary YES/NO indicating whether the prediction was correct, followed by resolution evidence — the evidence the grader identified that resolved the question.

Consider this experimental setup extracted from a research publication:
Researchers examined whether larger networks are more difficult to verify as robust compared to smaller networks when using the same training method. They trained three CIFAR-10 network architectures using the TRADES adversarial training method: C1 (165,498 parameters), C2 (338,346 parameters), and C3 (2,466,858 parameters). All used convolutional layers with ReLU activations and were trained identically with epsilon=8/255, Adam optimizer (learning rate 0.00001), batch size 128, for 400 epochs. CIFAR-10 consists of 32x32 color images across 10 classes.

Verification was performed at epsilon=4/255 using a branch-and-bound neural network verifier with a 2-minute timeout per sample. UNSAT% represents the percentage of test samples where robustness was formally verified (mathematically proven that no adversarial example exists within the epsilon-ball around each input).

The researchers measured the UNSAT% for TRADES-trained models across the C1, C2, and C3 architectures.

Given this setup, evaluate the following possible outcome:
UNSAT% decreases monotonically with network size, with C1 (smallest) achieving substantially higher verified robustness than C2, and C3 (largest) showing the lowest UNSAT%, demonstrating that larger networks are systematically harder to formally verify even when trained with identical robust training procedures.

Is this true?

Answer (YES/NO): YES